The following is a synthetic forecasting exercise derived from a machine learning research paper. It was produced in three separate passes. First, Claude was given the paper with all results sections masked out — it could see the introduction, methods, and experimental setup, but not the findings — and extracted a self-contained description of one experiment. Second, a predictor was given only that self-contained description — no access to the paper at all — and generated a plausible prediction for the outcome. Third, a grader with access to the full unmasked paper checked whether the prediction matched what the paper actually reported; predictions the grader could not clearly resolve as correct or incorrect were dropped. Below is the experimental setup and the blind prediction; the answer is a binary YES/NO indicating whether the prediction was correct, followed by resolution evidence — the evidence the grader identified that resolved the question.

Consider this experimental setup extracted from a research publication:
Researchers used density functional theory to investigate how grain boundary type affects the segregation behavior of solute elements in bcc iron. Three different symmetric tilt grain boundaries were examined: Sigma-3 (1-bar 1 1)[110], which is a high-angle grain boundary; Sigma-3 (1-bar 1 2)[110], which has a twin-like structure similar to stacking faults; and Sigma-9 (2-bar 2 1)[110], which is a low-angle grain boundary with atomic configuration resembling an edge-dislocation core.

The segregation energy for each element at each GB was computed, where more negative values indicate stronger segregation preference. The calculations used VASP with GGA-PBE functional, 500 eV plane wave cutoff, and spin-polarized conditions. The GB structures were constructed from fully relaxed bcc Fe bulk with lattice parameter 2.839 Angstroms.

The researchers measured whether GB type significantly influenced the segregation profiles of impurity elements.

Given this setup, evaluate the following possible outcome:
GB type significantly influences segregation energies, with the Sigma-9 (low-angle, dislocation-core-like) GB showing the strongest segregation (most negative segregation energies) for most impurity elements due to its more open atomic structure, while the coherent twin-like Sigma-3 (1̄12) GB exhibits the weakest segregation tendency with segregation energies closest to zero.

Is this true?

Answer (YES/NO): NO